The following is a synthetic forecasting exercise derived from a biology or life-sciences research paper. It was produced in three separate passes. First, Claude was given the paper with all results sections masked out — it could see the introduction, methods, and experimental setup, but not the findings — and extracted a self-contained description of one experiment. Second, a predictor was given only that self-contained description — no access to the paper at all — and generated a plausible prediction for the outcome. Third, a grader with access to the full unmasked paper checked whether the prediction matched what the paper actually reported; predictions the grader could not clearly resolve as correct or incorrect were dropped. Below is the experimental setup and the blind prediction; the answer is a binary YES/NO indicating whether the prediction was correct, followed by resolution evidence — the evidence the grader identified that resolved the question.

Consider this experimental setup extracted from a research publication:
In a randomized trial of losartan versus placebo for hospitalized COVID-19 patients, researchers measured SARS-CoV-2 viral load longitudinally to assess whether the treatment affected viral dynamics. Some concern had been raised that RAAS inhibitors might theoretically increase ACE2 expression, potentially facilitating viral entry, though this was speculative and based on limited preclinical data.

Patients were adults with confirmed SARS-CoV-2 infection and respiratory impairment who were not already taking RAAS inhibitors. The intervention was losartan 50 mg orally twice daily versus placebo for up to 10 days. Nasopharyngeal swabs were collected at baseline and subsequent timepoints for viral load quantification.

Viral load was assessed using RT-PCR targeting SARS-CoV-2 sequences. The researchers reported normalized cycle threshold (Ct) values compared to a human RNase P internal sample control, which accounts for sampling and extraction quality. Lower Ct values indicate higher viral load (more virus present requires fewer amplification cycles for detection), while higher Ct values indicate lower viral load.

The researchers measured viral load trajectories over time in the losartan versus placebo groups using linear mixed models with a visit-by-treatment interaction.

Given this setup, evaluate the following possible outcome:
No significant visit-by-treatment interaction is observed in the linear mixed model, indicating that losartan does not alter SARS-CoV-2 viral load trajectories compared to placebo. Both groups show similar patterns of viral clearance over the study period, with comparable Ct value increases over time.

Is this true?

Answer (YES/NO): YES